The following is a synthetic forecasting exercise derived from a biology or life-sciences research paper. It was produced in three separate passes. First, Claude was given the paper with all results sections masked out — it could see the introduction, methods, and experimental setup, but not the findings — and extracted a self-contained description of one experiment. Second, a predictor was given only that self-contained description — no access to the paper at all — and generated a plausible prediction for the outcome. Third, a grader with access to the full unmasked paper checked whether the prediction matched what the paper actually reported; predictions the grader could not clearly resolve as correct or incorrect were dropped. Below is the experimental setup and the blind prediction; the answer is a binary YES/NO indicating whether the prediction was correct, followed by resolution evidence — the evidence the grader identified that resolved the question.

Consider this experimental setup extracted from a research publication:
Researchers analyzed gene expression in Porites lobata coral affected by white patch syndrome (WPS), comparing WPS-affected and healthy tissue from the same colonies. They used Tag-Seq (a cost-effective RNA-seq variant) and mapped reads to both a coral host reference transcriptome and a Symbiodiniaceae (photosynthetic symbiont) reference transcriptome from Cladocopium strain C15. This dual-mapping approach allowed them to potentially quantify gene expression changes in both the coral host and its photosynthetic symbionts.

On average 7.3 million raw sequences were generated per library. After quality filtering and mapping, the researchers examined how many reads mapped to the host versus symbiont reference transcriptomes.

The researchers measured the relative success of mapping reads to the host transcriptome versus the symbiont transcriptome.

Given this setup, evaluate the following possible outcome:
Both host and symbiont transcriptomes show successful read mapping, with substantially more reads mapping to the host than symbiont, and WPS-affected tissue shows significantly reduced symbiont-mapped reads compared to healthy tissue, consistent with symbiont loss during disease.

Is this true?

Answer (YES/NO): NO